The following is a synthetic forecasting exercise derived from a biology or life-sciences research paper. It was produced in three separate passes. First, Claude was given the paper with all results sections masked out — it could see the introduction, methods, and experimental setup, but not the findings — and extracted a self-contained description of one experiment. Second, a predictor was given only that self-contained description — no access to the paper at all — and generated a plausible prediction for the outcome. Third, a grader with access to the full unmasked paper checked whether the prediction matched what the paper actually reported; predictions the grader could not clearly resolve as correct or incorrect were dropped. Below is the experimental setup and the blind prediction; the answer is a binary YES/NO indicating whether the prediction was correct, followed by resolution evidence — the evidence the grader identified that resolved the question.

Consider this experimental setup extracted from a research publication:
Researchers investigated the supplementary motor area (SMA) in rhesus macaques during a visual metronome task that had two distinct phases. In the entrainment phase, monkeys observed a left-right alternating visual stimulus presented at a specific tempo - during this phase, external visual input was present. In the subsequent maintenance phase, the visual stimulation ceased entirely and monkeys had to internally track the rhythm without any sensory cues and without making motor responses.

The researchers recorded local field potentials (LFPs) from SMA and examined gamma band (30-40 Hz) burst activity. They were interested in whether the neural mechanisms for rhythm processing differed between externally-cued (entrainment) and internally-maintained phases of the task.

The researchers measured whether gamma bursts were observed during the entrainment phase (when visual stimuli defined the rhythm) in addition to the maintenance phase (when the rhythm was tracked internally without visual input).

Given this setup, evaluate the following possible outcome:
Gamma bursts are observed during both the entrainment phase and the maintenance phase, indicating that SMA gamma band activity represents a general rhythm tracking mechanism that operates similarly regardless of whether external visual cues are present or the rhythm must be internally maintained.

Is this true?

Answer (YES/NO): NO